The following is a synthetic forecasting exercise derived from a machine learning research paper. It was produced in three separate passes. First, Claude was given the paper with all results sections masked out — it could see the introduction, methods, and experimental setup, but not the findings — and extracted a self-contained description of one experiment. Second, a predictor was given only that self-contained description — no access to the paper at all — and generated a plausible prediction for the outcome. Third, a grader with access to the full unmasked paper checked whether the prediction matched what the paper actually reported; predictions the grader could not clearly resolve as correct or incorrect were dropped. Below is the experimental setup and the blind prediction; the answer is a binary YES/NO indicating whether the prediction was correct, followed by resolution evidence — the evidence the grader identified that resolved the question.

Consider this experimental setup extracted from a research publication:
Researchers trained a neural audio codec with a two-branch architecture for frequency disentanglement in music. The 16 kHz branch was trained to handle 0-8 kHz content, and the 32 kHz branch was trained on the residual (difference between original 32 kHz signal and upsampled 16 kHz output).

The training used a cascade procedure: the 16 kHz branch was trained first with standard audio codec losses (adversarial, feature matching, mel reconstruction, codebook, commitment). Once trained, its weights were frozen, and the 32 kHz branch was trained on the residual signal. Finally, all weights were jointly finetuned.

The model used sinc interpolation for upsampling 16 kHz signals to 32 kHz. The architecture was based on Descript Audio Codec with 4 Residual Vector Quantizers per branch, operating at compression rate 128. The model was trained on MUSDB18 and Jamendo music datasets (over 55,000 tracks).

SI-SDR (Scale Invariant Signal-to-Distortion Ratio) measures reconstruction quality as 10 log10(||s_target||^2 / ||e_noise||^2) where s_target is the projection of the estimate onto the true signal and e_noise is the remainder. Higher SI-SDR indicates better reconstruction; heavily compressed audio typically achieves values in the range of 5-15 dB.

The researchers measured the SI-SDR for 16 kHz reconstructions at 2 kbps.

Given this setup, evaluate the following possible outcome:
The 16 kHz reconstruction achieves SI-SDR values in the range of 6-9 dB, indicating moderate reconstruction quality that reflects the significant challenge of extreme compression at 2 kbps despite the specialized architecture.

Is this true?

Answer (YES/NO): NO